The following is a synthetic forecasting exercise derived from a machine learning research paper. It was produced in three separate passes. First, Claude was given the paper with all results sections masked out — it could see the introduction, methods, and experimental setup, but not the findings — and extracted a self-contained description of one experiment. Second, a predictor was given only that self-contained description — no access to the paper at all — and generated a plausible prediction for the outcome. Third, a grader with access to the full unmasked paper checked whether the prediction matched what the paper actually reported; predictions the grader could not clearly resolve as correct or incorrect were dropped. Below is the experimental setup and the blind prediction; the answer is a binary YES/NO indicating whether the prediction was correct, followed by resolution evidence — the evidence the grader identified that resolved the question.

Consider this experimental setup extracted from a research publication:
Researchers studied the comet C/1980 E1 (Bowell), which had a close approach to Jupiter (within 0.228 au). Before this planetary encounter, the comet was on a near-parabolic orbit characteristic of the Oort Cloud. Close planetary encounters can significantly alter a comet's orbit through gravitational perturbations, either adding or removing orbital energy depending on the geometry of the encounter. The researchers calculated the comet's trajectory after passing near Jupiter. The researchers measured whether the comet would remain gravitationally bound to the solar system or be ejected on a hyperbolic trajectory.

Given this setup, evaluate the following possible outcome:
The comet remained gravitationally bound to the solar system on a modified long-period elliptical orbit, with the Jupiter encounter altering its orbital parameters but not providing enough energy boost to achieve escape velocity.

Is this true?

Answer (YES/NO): NO